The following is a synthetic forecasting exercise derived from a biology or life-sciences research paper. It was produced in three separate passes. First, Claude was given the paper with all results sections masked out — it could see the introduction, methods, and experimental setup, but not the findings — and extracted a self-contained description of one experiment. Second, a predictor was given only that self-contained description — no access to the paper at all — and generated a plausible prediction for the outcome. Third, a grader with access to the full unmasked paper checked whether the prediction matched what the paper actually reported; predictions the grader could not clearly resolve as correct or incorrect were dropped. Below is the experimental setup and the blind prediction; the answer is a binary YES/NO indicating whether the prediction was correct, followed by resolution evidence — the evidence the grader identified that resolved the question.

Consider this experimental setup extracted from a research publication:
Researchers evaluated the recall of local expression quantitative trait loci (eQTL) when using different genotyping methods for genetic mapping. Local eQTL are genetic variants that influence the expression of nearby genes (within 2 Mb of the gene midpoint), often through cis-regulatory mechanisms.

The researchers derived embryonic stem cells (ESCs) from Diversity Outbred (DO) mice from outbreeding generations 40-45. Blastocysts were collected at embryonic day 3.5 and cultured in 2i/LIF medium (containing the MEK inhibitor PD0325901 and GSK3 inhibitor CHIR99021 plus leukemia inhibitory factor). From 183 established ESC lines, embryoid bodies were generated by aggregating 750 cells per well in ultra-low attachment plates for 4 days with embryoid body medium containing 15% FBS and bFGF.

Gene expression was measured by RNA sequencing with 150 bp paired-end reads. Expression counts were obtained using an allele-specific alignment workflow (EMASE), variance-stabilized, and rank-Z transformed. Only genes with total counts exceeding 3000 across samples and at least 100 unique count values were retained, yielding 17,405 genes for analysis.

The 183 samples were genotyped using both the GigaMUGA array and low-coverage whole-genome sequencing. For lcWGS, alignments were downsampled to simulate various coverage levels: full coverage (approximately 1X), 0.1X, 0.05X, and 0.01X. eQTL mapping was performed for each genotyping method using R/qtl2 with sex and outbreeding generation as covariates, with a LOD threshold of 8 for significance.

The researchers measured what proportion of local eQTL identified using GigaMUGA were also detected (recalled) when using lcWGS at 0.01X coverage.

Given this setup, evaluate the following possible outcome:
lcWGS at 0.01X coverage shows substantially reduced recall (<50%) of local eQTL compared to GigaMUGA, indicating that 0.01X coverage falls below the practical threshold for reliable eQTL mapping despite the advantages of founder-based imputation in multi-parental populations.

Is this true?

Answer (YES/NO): NO